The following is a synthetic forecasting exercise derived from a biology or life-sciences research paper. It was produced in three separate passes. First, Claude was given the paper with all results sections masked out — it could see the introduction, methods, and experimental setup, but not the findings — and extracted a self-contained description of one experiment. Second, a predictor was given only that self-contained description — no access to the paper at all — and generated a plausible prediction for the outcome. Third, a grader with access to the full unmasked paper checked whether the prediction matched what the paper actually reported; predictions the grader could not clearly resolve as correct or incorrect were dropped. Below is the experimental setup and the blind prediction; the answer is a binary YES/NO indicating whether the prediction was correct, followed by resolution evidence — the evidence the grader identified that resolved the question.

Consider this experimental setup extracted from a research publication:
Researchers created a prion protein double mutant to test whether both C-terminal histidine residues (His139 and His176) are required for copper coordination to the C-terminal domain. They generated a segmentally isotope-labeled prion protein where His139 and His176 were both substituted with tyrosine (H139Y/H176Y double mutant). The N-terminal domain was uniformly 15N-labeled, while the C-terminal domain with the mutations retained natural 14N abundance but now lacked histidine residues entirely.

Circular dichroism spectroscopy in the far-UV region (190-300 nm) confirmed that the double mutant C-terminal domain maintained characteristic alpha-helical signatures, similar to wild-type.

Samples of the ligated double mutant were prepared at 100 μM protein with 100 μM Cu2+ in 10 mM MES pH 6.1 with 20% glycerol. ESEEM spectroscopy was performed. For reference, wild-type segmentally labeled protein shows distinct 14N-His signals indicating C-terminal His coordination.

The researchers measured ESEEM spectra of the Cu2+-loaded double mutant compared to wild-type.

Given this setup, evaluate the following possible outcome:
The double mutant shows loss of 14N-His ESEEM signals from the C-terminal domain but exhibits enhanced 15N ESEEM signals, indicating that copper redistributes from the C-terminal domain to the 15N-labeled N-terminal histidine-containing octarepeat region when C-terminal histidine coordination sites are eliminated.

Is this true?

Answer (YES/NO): NO